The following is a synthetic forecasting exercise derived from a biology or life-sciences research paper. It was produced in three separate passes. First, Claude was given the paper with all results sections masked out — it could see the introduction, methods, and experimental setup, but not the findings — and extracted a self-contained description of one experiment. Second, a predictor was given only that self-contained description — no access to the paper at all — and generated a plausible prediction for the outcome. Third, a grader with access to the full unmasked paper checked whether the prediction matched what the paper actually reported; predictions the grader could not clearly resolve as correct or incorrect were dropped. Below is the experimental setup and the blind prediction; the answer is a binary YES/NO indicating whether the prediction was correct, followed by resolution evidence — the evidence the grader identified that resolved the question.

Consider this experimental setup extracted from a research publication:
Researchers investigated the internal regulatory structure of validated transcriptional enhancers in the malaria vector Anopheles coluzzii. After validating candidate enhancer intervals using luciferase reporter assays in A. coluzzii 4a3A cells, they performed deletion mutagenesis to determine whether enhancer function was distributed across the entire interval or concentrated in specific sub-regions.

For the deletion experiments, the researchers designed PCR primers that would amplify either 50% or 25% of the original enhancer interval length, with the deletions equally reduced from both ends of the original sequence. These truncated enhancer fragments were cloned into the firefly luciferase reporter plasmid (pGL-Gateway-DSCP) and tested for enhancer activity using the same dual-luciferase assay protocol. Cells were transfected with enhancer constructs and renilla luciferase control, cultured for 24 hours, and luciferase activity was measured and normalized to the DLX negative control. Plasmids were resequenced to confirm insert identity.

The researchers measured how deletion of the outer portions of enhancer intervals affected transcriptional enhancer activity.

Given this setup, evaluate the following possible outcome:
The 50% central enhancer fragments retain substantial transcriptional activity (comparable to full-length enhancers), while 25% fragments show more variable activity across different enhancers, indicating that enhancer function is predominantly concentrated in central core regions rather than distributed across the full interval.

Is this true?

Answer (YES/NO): NO